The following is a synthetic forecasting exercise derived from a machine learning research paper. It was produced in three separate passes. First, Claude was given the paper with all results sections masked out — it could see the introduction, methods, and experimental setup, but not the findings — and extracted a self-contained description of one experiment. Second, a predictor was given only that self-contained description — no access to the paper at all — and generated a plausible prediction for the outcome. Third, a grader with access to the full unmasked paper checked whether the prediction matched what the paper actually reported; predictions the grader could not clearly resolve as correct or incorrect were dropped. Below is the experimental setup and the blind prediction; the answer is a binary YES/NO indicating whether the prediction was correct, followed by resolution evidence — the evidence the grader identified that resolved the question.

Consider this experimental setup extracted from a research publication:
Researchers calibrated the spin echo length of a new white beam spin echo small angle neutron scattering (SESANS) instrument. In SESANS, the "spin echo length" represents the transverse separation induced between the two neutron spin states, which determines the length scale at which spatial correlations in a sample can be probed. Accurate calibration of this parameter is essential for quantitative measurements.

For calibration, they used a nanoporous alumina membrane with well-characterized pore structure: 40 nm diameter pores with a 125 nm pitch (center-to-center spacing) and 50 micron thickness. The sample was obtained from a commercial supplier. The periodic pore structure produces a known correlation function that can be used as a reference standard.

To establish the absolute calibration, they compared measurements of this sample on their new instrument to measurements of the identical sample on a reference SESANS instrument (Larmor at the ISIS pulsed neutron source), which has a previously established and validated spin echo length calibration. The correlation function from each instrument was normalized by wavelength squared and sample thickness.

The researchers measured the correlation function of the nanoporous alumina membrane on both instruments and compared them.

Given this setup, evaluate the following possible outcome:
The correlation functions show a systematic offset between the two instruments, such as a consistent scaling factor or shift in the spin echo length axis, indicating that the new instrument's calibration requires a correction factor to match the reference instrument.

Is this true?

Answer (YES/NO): YES